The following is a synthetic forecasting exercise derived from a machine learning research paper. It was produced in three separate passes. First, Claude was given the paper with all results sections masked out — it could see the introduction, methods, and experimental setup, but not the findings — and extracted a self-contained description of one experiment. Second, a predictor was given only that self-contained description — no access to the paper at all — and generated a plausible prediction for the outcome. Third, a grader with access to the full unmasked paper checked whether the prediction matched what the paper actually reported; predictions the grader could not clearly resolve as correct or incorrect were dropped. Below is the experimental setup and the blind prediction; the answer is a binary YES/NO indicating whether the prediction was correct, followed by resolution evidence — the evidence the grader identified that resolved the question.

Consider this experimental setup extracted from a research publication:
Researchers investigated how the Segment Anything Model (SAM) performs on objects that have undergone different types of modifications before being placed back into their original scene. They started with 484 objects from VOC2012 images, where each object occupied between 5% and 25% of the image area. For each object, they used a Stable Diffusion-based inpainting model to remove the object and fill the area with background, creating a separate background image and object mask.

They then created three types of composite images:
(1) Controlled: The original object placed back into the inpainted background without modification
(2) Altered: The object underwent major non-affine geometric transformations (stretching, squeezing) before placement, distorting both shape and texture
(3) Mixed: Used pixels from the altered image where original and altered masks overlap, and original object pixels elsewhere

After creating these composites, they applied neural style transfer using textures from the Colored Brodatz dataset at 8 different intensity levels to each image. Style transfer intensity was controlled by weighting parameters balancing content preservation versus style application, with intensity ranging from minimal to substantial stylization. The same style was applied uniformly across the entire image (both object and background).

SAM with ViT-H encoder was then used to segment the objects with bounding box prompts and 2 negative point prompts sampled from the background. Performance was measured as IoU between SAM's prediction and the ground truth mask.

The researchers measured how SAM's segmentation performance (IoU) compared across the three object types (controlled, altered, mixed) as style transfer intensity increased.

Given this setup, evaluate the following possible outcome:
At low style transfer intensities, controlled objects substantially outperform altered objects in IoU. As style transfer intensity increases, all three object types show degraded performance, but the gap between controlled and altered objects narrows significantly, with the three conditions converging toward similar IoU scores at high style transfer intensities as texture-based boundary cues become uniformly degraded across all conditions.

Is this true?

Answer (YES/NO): NO